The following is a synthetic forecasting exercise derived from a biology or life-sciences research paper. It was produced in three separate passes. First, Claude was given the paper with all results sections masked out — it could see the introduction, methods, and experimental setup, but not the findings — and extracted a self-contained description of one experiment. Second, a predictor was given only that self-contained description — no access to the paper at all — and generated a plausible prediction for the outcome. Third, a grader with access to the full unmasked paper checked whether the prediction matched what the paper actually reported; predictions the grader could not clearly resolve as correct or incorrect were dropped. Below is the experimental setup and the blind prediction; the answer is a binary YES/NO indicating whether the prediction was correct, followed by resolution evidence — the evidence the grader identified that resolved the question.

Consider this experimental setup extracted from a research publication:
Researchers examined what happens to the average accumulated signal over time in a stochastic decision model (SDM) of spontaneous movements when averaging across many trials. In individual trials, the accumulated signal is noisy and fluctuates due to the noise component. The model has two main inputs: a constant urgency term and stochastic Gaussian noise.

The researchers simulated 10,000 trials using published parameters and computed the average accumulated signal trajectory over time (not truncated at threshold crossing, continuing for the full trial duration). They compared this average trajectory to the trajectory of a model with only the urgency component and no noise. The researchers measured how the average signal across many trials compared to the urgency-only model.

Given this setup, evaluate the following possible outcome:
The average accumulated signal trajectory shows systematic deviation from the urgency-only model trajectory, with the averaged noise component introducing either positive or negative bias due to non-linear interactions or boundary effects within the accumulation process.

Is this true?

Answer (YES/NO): NO